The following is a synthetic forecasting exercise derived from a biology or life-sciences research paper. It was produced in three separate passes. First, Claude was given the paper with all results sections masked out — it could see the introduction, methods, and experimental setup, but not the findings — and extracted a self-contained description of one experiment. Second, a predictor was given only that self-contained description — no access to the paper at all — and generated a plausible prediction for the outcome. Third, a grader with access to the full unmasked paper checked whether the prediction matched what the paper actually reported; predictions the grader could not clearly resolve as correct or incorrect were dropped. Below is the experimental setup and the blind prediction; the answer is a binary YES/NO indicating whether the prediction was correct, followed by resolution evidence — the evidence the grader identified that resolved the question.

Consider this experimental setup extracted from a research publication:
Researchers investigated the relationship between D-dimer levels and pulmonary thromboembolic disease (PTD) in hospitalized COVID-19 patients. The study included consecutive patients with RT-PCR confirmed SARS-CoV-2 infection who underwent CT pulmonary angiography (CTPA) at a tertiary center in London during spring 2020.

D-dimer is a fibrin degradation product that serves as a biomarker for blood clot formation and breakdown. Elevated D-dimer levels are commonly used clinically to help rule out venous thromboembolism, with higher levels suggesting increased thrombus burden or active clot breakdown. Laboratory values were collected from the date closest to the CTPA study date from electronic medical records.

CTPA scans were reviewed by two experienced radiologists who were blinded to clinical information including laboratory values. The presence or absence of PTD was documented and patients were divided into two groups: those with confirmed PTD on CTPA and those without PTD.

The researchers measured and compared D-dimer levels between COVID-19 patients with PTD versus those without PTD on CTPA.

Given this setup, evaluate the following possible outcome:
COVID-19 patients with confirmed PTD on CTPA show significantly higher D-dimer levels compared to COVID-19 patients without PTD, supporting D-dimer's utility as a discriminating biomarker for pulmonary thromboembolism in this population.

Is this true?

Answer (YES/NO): NO